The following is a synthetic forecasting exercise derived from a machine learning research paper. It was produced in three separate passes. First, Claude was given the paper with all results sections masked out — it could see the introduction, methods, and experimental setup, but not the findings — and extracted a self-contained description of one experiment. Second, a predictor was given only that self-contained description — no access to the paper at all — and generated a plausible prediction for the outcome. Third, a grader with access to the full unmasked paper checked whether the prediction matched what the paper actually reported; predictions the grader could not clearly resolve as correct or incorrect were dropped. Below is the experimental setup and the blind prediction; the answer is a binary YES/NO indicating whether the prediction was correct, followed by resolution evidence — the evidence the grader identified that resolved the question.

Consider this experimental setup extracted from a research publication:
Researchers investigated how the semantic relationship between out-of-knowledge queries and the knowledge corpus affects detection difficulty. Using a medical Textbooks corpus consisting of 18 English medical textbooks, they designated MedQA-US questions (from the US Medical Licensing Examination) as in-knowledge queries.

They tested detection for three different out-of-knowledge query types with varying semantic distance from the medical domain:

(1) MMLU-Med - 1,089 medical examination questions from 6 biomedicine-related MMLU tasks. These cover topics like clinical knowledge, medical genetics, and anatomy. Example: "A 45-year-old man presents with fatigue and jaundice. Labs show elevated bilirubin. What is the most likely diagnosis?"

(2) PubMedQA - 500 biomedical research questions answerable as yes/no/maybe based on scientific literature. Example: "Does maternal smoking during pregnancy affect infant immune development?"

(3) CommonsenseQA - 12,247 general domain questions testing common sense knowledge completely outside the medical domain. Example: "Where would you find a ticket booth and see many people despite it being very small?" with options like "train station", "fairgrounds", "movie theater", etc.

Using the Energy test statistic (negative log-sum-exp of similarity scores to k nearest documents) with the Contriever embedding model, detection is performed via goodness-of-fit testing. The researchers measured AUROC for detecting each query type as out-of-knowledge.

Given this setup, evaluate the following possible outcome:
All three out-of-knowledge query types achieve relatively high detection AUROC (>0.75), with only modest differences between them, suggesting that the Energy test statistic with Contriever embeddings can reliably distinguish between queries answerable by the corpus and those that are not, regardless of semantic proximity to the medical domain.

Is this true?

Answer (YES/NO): NO